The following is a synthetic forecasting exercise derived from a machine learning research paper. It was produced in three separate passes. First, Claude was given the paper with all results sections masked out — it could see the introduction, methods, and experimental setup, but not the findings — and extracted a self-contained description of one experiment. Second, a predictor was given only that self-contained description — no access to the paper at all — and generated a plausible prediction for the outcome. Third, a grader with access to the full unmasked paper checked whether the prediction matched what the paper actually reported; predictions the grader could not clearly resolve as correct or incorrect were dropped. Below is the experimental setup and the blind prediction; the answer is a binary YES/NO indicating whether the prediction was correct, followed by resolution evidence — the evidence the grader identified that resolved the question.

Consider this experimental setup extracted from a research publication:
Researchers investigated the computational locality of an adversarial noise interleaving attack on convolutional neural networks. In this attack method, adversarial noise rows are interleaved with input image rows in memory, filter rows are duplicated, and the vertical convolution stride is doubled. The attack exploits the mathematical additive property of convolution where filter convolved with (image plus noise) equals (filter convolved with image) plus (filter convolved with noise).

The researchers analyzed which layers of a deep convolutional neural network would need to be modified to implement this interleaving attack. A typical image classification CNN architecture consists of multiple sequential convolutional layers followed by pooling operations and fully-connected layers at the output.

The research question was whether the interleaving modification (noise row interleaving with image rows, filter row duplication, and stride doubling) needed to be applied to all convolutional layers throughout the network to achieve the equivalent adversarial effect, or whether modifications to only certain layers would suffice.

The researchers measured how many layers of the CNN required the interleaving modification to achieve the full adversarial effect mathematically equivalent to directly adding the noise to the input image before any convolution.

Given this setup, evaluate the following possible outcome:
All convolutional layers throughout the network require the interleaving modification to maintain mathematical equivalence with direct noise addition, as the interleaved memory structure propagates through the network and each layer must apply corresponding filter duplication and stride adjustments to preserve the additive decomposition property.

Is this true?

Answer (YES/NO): NO